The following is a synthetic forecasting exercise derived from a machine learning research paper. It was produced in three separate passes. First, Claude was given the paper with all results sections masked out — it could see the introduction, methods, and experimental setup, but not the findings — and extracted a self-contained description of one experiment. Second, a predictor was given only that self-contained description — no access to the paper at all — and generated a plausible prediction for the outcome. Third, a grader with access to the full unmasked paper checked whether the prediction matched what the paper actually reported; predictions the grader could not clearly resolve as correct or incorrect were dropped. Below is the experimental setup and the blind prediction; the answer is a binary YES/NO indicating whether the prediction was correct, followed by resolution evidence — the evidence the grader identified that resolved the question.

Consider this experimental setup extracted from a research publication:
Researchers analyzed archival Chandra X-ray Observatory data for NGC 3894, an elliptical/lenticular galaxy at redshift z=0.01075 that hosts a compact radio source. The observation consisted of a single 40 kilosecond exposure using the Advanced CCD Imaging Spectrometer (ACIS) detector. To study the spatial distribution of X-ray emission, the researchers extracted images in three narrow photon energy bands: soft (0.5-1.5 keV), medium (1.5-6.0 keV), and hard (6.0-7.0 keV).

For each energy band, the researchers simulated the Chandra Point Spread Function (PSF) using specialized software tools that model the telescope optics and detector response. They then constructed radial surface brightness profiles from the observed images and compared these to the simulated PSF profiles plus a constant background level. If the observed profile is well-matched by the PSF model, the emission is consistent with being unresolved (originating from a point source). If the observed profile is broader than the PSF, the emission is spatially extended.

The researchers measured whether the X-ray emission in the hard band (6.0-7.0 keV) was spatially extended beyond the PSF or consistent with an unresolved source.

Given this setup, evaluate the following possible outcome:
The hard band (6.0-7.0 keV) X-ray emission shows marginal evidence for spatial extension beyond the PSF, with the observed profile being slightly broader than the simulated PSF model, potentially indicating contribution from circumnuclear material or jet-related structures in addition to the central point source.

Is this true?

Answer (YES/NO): NO